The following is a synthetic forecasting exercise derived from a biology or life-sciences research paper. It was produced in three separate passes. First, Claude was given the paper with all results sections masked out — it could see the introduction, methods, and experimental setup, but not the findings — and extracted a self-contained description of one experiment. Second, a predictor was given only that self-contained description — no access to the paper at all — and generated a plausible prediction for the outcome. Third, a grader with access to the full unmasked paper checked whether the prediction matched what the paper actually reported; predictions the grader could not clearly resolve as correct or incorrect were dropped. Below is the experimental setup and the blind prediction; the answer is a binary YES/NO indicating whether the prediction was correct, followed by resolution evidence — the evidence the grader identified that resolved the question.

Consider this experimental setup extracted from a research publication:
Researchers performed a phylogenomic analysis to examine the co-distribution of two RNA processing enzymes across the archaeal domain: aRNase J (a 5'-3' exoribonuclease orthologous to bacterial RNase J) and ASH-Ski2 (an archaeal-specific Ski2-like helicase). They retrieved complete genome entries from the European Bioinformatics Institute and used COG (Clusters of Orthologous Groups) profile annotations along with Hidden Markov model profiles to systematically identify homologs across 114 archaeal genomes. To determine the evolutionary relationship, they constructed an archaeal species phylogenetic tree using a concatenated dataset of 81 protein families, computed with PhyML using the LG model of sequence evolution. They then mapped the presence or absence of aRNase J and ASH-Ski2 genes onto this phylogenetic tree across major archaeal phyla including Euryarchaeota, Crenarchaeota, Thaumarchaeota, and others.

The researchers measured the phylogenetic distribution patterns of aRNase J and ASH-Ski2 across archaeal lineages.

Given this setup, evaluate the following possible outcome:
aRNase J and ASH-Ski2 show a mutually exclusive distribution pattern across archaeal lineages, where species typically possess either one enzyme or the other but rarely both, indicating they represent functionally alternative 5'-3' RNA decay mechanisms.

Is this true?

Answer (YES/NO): NO